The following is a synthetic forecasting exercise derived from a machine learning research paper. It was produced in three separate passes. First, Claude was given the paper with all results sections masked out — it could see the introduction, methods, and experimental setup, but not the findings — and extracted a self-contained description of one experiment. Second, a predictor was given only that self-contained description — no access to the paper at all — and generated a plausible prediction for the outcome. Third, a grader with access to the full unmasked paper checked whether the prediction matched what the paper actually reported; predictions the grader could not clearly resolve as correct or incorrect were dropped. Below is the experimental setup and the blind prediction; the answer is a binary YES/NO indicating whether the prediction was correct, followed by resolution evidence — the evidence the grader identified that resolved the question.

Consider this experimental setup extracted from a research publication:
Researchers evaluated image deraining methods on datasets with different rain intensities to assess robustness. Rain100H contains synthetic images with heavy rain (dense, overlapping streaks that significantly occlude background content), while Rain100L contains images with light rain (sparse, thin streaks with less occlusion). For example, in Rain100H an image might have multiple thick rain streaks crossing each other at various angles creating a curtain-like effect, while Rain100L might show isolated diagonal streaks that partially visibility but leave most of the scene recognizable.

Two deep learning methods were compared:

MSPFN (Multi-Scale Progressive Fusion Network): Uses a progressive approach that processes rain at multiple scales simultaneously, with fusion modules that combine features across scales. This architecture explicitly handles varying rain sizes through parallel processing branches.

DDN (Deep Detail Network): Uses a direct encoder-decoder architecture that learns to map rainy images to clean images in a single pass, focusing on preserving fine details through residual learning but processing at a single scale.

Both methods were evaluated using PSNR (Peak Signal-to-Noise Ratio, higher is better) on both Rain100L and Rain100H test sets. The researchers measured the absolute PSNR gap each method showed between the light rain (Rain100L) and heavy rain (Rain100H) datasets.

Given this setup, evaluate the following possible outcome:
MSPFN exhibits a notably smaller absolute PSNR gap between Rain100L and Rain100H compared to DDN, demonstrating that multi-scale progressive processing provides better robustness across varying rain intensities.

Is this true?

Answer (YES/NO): YES